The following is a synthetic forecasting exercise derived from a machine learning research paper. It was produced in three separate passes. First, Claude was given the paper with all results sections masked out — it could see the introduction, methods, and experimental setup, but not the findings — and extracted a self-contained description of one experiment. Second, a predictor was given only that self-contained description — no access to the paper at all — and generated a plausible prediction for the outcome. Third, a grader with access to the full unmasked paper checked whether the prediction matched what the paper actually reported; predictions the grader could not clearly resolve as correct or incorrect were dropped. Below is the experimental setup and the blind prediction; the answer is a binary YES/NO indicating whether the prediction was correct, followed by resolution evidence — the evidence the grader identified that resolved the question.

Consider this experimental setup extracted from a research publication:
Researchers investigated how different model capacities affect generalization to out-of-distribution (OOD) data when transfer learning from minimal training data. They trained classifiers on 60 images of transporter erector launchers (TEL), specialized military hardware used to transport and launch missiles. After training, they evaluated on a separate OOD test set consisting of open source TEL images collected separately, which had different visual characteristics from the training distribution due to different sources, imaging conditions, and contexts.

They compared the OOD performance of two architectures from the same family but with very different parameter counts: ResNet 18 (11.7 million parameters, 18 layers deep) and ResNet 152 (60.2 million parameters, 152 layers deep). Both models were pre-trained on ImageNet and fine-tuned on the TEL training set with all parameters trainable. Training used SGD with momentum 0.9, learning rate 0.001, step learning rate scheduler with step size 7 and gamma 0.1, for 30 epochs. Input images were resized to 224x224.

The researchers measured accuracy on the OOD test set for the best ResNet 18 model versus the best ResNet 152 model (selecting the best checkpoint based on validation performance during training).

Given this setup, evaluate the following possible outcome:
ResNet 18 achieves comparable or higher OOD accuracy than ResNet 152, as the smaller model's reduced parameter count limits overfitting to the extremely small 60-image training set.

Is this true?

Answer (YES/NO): NO